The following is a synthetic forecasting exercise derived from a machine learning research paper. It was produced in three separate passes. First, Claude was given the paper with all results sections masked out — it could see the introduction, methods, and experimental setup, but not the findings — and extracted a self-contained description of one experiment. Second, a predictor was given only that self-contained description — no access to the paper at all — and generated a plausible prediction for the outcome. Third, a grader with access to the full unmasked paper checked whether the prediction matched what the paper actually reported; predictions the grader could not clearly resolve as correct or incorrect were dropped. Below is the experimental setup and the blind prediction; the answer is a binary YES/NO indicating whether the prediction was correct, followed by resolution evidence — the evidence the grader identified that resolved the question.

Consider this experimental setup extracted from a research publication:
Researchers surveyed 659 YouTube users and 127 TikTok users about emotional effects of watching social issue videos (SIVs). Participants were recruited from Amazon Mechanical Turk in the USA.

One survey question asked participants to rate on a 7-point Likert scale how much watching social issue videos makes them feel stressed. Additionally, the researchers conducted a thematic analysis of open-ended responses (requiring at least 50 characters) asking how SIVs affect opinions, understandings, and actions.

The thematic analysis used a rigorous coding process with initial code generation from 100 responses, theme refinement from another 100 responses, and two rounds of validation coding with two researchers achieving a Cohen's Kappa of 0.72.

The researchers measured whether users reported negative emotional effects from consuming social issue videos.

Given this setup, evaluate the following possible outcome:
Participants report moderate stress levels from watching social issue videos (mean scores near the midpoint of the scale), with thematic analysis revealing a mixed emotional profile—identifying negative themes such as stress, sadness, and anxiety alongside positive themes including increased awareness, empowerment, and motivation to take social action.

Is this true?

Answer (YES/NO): NO